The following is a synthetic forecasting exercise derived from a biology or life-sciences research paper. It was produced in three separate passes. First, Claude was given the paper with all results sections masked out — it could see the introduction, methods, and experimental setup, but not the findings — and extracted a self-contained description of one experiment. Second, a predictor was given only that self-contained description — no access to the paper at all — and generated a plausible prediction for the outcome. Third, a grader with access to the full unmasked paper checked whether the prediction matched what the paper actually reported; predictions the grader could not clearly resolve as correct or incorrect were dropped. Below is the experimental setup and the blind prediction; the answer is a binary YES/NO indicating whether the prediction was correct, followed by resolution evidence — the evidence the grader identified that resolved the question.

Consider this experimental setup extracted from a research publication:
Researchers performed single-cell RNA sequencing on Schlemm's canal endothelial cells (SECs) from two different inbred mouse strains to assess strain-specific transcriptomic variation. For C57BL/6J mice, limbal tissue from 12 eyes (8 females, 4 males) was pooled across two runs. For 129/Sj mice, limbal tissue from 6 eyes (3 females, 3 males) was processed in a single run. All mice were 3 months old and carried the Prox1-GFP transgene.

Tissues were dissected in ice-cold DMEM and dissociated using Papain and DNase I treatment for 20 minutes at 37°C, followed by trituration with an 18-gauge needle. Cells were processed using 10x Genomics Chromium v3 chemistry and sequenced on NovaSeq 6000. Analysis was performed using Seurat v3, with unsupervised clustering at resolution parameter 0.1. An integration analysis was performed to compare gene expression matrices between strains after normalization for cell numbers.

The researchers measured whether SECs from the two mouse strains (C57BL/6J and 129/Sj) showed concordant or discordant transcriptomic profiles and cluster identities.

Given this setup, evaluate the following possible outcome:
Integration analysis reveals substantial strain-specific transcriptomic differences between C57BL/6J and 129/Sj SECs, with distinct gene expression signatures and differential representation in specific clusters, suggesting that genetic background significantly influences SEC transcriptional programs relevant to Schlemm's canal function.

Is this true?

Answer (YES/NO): NO